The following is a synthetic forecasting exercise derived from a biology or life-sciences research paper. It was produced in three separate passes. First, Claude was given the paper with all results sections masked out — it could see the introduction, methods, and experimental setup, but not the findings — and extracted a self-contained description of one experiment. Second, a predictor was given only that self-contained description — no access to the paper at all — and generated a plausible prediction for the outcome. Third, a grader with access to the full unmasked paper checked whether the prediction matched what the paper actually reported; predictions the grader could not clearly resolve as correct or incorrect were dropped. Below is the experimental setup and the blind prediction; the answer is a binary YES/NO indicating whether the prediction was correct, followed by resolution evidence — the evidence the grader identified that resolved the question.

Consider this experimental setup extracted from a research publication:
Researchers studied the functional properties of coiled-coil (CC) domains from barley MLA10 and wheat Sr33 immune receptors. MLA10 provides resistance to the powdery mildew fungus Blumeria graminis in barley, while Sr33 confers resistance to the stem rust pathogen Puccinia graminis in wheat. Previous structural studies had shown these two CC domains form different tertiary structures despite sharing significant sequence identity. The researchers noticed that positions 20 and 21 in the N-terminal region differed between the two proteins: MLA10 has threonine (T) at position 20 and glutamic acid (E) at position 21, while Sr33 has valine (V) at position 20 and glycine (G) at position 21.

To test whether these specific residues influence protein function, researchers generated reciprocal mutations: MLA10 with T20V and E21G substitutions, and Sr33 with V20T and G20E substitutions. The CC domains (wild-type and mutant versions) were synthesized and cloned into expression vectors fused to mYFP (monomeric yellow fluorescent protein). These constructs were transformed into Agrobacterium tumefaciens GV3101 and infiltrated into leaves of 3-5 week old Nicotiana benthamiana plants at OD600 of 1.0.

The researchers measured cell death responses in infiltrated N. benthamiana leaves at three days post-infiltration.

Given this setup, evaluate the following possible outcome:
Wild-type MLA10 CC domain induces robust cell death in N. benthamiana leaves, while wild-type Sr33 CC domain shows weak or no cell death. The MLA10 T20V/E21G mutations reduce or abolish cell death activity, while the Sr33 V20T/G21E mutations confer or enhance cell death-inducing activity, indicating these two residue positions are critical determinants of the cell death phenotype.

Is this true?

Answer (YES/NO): NO